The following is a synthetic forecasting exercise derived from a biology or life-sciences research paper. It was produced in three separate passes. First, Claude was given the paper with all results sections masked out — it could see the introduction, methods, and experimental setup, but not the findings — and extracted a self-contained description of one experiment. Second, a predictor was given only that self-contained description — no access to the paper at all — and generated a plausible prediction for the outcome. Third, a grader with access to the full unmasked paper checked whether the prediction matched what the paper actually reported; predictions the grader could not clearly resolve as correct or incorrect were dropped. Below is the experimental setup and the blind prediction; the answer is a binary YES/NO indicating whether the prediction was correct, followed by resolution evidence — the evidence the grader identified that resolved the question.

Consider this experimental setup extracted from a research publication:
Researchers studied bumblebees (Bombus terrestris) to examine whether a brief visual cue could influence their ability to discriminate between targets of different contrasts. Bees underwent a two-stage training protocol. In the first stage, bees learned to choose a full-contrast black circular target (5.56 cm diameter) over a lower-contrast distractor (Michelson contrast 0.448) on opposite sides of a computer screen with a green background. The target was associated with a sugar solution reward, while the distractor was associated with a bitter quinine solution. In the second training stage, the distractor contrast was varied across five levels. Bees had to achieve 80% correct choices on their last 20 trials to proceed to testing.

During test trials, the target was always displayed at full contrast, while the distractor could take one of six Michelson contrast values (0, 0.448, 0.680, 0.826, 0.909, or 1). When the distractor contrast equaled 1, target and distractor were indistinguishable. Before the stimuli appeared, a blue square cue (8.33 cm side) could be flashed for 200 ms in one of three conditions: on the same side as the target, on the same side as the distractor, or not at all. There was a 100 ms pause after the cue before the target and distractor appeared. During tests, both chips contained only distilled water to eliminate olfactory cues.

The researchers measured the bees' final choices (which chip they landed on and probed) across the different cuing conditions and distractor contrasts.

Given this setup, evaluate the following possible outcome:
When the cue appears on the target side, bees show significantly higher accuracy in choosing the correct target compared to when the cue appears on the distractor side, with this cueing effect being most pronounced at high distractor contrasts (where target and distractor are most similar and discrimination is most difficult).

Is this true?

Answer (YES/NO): NO